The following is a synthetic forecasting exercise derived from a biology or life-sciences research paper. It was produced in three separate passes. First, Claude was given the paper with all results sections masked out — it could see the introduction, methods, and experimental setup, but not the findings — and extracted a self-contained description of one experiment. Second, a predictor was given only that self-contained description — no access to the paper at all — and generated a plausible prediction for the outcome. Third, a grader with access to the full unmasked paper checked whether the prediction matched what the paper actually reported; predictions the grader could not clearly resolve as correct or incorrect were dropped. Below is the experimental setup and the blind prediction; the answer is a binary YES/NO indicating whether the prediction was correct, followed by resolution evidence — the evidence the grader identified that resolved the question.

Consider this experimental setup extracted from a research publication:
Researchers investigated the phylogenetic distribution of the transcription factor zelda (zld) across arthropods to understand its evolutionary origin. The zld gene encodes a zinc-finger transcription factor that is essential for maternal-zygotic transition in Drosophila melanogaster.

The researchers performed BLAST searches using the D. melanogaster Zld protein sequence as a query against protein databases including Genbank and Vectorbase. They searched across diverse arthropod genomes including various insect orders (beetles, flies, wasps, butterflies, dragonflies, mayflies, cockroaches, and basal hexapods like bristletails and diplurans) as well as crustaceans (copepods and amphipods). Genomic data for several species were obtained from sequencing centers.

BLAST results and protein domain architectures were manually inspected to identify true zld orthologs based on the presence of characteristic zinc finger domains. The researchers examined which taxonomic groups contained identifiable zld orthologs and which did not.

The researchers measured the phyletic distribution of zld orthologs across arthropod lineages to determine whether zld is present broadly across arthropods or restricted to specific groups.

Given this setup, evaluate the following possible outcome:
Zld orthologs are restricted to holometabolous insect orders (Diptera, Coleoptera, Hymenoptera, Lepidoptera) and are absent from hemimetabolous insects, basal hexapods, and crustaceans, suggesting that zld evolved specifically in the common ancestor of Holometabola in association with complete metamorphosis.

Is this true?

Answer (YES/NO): NO